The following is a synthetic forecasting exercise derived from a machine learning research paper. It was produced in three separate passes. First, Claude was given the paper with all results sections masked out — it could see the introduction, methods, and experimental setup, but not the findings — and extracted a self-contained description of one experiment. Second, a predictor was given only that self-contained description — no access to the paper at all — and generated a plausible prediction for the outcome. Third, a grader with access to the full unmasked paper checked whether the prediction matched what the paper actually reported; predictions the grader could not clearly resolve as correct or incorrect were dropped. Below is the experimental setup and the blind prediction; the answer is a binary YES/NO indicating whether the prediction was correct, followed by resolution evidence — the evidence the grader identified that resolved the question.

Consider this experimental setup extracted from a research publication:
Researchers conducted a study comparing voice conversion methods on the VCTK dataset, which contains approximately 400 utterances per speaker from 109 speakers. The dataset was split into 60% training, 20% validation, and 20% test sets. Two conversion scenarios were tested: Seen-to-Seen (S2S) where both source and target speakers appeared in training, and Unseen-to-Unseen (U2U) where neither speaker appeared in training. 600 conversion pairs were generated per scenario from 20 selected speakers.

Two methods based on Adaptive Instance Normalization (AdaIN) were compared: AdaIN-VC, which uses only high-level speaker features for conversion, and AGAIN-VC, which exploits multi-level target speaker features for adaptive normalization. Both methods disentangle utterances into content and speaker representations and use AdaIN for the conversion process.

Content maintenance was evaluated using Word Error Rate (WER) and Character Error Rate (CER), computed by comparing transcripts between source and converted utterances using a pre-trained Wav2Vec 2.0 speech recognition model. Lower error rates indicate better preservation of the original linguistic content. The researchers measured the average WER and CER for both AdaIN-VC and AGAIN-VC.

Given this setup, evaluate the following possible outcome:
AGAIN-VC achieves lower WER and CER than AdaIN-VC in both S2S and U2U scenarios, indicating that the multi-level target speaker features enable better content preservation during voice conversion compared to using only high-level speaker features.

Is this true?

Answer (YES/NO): YES